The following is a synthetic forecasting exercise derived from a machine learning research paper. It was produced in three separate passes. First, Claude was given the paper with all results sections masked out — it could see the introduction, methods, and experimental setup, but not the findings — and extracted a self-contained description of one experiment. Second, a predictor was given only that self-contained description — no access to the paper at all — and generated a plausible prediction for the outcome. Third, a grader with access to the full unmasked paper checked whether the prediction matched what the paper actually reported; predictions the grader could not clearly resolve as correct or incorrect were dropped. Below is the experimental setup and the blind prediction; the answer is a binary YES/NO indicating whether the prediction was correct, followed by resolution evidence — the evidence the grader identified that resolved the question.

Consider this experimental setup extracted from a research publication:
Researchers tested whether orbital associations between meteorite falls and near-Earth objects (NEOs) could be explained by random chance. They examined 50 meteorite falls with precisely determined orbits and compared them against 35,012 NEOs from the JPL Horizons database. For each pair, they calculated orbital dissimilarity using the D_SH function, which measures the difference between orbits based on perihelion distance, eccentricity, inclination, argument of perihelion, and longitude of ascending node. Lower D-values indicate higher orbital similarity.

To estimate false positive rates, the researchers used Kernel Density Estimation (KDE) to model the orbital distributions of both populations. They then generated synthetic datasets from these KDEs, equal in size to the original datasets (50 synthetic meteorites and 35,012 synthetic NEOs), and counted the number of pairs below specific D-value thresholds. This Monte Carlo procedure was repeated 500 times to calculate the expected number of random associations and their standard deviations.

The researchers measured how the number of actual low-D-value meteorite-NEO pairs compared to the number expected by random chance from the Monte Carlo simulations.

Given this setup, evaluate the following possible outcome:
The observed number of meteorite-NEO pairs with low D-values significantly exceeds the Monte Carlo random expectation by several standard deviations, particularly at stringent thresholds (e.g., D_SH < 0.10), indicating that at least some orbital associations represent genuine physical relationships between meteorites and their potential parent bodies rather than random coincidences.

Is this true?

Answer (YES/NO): NO